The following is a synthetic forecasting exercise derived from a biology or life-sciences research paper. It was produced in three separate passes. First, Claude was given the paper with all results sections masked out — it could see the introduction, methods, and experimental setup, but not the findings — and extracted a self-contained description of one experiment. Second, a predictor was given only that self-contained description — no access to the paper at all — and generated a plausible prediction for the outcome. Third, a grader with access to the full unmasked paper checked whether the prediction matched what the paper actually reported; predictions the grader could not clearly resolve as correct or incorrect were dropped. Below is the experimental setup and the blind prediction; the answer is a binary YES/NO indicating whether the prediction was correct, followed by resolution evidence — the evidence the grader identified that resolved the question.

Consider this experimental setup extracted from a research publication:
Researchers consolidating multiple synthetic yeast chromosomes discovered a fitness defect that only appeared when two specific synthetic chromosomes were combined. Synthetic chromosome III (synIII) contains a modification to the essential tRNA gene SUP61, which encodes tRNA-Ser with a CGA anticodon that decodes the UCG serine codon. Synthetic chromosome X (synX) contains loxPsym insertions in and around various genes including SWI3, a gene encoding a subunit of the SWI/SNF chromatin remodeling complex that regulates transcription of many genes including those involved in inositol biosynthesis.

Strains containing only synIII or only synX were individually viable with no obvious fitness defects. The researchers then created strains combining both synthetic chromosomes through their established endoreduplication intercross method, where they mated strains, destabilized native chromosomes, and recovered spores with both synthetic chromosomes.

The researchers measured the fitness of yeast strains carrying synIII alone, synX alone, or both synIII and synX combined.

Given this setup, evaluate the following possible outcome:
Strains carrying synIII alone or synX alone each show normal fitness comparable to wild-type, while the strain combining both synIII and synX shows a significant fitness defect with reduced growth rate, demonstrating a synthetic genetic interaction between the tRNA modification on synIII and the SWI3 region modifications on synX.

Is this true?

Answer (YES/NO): YES